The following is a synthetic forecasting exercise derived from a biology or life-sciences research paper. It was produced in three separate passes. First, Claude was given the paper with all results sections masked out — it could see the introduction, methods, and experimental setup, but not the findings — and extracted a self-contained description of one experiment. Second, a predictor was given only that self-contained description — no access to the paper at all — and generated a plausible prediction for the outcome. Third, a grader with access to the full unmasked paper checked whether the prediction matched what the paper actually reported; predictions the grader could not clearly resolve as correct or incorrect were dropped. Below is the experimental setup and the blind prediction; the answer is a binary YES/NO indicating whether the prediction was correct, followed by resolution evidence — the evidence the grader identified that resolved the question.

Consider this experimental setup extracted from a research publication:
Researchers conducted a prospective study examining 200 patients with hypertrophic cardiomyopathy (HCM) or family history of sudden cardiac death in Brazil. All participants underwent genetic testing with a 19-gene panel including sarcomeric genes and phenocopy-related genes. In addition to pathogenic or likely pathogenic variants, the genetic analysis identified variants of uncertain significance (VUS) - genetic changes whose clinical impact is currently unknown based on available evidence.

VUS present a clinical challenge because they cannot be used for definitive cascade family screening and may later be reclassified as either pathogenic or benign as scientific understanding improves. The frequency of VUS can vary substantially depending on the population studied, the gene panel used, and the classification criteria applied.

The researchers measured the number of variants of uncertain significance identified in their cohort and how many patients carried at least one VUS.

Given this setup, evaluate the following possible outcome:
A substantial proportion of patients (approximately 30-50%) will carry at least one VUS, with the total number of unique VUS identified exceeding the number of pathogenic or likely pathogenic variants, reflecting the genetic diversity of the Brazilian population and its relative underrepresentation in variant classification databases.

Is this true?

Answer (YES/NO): YES